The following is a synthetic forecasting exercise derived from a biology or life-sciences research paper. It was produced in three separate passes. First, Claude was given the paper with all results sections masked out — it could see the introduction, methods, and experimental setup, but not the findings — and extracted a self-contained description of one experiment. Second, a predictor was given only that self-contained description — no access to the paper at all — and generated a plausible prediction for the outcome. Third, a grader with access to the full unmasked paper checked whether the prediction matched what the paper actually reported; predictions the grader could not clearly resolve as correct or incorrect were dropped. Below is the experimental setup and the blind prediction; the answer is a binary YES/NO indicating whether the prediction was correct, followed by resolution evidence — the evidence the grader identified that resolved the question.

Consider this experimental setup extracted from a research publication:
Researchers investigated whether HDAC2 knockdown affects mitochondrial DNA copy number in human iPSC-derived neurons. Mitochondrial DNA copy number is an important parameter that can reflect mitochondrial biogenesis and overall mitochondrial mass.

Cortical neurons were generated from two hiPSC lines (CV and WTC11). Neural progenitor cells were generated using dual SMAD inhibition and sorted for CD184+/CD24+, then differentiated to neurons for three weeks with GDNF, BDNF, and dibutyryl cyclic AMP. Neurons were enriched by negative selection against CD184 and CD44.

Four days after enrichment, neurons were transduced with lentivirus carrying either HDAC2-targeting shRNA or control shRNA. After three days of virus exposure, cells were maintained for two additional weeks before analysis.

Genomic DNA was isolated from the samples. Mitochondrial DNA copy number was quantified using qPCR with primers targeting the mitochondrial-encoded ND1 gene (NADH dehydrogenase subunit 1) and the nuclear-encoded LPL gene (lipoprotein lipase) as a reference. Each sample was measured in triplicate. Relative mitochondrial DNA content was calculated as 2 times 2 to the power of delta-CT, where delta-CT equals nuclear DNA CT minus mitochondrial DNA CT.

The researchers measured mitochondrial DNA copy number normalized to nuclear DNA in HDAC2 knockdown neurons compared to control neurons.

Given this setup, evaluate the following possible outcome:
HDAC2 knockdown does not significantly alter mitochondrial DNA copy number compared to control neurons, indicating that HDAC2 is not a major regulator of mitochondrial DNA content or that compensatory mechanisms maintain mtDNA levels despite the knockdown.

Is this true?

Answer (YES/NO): YES